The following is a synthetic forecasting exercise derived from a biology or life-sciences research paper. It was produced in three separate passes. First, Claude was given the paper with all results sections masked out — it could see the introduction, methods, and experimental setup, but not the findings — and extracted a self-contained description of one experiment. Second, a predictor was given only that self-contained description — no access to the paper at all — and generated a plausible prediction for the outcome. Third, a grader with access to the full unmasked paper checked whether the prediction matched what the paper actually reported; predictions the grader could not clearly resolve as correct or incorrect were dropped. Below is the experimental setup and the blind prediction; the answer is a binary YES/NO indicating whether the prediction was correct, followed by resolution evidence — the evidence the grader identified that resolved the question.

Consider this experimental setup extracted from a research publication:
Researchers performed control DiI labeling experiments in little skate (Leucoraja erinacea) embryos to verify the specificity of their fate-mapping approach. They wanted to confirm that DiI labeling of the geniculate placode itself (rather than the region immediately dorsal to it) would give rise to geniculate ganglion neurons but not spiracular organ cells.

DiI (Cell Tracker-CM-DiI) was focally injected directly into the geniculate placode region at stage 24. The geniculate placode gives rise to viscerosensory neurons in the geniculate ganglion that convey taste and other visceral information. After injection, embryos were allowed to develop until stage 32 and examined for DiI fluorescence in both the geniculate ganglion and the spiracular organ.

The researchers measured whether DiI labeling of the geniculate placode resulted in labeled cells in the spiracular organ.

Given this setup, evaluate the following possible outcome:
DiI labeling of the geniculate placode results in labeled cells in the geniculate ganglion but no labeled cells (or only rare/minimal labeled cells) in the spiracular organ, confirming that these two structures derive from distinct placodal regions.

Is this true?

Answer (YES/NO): YES